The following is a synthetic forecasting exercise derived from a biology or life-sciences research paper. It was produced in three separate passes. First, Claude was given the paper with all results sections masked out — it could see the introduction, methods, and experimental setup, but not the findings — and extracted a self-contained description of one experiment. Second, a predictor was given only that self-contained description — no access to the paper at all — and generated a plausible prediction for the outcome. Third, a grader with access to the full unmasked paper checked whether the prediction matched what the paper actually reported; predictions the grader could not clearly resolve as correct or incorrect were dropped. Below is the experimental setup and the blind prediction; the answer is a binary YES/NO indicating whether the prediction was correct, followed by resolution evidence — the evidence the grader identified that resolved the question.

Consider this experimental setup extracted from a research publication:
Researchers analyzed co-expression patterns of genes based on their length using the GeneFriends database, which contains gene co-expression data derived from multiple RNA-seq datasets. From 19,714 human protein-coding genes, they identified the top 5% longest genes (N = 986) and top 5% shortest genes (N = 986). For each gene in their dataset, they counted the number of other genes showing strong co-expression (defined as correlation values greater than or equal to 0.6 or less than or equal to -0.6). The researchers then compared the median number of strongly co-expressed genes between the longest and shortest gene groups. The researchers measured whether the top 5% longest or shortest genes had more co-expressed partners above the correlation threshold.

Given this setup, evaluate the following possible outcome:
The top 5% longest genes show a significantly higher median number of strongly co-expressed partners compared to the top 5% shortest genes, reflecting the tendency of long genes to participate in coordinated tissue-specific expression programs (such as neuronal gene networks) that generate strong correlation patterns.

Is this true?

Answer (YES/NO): YES